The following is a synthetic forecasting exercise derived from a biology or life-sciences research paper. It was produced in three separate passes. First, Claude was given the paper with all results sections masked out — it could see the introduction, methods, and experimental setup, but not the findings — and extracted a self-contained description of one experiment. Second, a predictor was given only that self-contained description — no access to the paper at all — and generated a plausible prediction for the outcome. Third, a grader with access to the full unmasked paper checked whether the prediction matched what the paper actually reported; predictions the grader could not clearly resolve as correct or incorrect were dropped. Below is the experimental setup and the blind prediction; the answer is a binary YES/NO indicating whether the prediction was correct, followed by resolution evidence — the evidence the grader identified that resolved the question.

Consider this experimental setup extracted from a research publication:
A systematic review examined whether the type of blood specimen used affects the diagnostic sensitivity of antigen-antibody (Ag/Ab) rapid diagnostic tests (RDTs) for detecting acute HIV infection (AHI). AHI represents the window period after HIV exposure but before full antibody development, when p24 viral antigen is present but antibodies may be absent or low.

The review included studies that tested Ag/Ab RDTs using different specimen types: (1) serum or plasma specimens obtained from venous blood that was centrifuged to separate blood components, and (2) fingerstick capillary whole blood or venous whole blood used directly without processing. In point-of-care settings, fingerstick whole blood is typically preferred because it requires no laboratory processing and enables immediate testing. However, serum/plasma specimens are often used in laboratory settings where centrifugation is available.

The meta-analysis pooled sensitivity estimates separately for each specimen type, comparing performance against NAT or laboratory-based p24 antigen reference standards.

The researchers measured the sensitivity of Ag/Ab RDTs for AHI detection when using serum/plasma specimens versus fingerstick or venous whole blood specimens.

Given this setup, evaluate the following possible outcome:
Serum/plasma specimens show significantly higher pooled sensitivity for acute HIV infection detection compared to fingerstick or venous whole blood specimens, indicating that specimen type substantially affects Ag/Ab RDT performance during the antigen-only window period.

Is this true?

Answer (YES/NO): YES